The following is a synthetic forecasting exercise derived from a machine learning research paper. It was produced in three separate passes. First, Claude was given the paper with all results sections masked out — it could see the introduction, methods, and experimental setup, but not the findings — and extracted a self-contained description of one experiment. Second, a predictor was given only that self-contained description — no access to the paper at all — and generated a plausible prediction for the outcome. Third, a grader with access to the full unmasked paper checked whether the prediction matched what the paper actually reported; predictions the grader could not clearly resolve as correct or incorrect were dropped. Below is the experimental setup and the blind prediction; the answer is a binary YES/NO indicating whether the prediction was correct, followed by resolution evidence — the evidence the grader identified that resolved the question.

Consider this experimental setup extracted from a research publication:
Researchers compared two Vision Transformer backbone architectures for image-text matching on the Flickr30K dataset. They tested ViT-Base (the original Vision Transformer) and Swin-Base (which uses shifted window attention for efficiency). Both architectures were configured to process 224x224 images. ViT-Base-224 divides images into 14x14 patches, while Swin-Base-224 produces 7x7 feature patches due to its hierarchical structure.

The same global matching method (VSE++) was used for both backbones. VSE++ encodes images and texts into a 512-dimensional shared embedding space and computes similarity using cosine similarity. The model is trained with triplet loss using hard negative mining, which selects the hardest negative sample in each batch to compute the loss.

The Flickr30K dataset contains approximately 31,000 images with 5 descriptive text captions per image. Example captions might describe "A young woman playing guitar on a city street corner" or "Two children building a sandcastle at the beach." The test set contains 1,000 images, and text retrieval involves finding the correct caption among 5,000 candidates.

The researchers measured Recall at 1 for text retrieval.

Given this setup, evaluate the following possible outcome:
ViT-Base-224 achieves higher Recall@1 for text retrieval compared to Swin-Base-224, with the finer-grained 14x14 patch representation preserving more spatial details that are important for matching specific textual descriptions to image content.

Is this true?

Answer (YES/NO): NO